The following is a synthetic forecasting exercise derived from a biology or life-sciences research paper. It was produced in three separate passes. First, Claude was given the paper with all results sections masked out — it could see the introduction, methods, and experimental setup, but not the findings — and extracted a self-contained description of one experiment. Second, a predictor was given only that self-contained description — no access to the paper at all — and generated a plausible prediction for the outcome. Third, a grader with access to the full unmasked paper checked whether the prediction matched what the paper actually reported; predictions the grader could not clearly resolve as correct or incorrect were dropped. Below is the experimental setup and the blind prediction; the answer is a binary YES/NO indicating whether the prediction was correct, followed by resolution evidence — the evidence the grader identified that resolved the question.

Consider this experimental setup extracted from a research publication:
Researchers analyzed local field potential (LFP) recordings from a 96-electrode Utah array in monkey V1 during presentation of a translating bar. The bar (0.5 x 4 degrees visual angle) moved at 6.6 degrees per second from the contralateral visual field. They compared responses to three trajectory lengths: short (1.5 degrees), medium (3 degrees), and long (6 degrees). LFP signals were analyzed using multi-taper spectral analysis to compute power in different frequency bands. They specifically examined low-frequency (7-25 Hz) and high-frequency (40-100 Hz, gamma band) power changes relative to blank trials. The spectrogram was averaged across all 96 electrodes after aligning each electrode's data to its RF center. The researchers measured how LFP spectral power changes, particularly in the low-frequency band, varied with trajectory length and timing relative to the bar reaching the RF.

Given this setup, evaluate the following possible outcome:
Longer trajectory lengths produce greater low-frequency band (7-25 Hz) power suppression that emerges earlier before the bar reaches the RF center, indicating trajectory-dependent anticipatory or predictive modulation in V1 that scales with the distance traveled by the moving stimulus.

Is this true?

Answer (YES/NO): YES